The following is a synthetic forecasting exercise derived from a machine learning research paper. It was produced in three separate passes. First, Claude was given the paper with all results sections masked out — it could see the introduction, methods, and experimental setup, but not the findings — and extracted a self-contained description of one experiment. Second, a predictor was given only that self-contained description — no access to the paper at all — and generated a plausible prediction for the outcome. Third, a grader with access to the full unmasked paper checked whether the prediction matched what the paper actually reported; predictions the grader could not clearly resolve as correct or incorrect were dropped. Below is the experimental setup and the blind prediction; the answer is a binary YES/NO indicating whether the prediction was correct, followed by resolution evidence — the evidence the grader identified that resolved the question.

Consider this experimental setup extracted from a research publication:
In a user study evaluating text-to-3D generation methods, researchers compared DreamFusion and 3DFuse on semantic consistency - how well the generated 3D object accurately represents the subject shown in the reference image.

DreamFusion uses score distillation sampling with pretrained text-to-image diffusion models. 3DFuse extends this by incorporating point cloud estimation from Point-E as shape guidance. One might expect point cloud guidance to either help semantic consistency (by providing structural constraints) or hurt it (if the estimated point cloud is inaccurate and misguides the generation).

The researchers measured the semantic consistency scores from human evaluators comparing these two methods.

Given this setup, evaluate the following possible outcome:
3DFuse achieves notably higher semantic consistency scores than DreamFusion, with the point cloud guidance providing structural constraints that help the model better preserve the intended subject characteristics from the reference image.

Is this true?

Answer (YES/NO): NO